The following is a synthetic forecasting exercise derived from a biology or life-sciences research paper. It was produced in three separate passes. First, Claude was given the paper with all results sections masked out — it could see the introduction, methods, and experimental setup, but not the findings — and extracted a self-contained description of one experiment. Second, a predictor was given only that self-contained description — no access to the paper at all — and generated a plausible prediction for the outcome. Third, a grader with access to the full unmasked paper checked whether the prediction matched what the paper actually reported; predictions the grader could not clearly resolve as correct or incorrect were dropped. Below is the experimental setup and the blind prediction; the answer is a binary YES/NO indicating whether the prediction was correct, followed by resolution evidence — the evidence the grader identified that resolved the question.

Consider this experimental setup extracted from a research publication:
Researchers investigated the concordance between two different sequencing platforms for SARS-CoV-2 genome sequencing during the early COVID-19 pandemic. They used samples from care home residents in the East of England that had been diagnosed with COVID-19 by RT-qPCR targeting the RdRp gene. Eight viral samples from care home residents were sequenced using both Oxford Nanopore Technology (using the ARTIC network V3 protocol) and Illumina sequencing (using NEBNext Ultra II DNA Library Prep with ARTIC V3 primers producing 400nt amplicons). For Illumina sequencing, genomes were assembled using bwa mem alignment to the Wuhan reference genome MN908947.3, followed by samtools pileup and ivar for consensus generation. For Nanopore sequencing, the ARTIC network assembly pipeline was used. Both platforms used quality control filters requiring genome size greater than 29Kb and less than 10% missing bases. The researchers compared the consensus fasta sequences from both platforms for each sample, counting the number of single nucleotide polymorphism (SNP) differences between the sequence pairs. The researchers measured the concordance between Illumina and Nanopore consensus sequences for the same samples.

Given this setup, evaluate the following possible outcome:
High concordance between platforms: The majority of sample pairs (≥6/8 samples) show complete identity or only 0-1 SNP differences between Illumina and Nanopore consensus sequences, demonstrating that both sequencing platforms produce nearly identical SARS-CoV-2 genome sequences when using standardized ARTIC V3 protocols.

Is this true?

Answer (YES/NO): YES